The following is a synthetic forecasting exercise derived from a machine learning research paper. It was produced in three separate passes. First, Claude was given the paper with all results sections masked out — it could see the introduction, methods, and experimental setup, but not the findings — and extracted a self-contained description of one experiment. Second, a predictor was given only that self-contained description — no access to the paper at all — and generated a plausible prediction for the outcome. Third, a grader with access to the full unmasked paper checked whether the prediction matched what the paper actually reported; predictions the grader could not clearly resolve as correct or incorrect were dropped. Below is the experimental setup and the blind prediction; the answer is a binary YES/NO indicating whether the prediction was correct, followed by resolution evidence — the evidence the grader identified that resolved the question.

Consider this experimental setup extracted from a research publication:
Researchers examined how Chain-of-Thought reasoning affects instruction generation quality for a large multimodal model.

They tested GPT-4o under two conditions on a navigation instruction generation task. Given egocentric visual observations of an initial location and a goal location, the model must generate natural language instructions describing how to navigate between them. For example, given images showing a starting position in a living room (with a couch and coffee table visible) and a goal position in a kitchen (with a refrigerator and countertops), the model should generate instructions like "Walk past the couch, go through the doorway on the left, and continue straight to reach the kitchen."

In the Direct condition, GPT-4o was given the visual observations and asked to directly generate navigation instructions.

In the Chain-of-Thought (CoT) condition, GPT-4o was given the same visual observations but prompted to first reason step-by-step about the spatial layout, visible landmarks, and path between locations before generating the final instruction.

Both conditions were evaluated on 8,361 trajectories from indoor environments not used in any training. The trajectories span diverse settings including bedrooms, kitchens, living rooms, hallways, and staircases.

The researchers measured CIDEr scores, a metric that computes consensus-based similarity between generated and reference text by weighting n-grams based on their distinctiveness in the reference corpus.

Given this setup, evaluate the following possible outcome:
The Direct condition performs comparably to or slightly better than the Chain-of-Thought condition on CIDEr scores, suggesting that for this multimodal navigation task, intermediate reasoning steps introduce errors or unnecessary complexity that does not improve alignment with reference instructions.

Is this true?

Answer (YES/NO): YES